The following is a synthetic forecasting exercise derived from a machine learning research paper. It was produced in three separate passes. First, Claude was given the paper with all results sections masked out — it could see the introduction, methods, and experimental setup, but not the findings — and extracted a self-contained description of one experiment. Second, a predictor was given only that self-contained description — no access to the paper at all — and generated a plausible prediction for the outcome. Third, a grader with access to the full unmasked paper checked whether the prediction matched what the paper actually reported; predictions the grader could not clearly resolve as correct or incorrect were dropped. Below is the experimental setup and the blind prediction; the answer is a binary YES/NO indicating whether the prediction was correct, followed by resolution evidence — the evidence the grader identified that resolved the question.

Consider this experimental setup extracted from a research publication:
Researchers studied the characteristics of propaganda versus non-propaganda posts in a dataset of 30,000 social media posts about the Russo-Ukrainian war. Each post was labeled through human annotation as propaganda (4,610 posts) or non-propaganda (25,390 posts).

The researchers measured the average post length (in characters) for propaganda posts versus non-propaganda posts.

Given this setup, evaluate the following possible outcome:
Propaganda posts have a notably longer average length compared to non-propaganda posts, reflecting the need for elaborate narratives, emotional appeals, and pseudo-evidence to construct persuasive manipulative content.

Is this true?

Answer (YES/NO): YES